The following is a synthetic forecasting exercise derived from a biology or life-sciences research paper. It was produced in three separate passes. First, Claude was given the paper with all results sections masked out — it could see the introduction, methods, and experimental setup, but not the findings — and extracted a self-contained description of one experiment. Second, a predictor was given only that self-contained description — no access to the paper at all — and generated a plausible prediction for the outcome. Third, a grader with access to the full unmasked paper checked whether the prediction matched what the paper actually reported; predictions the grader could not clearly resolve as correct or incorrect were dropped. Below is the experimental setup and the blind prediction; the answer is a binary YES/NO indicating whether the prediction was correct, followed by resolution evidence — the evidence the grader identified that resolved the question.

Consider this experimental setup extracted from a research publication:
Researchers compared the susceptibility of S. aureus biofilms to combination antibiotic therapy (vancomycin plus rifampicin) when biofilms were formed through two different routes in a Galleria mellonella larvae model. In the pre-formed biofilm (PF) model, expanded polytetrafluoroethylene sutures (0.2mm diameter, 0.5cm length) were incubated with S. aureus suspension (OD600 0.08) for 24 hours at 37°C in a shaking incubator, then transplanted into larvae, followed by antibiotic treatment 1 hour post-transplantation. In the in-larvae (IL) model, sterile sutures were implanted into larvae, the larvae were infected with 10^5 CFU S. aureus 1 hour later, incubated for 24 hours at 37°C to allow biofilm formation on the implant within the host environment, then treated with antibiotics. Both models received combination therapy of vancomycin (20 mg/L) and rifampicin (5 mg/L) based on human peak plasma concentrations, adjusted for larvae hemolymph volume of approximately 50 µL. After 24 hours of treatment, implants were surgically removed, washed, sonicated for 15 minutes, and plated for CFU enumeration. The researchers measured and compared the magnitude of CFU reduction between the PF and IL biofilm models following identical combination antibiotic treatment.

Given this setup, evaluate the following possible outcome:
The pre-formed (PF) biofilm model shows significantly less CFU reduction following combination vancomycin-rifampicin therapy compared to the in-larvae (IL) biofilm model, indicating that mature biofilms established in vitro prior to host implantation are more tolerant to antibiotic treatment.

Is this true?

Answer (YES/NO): NO